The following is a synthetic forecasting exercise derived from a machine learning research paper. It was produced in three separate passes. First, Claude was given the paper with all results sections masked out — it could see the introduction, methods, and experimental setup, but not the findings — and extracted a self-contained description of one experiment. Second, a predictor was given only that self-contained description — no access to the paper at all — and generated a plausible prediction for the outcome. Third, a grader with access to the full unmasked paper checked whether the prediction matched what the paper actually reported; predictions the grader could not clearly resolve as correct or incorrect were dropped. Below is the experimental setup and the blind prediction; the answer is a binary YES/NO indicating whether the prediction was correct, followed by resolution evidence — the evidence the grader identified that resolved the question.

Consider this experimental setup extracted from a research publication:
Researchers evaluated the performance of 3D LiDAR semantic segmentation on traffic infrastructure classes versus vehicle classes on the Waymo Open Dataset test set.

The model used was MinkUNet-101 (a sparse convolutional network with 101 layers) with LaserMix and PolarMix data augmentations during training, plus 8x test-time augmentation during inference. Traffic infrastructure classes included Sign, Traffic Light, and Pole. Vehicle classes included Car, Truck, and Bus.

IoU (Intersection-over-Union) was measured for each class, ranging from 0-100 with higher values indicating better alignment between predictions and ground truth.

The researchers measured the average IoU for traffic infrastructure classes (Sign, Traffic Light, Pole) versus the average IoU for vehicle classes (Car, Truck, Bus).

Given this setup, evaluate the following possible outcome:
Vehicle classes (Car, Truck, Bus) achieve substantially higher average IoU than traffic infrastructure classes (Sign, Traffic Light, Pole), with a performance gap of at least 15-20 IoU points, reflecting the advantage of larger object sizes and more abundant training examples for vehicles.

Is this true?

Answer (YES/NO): YES